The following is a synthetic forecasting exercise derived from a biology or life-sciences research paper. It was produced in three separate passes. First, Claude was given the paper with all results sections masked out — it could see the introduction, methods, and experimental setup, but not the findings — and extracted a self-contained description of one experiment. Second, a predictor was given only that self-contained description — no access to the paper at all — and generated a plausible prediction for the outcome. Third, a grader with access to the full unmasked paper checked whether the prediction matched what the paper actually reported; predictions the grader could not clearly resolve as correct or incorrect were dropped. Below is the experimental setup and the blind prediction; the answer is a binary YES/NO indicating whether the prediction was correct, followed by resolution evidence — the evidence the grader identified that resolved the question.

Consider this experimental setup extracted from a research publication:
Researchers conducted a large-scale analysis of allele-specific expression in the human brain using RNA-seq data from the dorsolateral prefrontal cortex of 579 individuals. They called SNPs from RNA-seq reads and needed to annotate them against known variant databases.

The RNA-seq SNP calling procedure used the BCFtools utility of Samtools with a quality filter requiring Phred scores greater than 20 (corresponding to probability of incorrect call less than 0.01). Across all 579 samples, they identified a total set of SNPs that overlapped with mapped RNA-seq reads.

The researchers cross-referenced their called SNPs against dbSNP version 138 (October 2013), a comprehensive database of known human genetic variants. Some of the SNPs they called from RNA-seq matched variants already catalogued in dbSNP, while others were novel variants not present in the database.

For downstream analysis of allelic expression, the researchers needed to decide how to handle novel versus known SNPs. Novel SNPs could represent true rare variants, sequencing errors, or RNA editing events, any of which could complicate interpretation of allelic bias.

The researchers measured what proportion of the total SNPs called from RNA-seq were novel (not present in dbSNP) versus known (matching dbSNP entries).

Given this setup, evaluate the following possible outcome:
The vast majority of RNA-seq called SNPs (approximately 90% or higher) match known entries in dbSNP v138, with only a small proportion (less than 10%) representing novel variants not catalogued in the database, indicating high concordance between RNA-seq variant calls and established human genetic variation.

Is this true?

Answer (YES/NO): NO